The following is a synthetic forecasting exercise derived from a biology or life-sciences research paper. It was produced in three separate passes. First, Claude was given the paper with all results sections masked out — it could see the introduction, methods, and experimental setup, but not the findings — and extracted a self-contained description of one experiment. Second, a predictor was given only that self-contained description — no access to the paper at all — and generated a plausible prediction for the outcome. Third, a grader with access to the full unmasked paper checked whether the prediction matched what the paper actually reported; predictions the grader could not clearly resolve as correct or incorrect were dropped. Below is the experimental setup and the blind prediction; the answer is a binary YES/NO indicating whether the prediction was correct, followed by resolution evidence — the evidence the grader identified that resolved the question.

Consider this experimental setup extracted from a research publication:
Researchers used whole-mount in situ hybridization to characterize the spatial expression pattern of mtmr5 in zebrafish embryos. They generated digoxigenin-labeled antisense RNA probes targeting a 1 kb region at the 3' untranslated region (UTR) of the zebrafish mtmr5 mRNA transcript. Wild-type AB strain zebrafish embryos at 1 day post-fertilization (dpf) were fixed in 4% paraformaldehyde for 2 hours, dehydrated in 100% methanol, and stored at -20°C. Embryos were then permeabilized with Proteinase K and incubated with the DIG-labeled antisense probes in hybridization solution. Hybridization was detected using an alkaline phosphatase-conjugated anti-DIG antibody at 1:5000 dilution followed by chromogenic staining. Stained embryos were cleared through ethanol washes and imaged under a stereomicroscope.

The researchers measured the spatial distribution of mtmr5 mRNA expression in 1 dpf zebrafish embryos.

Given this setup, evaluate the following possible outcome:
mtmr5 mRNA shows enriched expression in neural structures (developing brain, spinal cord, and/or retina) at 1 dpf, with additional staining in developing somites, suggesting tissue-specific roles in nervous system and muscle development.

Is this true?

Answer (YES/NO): NO